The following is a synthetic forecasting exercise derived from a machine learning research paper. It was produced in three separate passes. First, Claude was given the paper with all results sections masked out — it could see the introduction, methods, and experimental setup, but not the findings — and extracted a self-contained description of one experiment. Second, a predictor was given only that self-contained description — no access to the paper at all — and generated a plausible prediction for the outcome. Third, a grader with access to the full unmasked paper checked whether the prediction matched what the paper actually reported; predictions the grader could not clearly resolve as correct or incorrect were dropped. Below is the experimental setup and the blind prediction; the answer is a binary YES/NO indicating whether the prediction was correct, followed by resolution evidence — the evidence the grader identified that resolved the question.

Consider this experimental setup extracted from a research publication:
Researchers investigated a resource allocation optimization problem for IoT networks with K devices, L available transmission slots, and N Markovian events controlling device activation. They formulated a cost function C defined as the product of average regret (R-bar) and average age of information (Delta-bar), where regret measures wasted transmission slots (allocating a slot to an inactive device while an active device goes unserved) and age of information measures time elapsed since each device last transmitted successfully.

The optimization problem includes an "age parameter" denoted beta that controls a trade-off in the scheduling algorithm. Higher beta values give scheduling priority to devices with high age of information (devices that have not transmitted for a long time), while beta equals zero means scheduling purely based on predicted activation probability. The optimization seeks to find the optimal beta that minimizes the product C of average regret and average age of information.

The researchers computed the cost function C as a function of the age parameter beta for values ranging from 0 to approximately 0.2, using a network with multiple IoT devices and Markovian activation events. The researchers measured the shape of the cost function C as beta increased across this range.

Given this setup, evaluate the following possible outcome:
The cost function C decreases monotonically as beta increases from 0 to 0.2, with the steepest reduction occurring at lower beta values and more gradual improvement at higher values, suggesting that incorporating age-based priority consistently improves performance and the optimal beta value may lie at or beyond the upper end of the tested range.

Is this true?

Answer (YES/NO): NO